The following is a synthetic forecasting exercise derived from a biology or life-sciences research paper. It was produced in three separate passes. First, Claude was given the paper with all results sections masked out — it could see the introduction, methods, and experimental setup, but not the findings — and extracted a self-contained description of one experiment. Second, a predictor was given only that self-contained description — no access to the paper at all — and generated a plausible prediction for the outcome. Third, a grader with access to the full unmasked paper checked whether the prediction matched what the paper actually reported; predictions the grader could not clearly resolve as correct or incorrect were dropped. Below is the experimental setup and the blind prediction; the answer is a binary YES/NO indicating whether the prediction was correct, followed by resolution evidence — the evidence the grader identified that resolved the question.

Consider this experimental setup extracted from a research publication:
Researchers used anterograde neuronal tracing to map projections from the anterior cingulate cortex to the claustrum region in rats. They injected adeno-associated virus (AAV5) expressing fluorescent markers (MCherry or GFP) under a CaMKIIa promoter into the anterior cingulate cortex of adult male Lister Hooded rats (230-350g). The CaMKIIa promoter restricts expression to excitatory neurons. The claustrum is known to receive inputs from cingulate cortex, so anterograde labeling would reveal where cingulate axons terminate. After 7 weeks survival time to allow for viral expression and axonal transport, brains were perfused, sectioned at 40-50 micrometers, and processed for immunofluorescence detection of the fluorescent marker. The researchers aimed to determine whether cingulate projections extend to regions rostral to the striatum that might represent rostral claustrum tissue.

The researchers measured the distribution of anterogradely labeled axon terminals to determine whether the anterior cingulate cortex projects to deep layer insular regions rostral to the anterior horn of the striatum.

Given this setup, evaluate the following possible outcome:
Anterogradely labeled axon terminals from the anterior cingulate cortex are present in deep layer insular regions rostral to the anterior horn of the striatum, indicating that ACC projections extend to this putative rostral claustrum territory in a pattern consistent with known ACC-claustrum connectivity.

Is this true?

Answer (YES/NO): YES